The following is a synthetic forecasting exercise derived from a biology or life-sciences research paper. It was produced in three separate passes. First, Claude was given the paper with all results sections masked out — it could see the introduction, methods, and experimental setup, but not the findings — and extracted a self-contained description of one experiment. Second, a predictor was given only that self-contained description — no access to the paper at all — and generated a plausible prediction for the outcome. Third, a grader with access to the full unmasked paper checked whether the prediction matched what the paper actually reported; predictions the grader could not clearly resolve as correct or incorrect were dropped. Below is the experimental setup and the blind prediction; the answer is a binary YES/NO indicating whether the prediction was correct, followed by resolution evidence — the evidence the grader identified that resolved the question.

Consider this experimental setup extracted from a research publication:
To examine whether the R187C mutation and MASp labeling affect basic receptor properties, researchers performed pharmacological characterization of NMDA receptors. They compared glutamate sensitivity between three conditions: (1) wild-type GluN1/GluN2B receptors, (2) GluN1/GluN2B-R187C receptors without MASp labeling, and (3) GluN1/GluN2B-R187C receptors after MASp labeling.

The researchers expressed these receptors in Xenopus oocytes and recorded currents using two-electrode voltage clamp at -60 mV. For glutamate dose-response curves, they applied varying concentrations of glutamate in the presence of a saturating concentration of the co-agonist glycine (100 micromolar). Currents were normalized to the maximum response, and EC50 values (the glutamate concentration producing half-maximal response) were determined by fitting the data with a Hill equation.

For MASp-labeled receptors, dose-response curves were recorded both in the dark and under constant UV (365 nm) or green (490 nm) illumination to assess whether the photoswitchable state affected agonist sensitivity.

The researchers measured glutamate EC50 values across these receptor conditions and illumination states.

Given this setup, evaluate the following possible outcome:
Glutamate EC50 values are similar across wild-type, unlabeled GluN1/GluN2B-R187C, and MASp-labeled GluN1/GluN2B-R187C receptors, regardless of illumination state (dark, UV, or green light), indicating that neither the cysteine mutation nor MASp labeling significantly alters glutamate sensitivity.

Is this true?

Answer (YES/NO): NO